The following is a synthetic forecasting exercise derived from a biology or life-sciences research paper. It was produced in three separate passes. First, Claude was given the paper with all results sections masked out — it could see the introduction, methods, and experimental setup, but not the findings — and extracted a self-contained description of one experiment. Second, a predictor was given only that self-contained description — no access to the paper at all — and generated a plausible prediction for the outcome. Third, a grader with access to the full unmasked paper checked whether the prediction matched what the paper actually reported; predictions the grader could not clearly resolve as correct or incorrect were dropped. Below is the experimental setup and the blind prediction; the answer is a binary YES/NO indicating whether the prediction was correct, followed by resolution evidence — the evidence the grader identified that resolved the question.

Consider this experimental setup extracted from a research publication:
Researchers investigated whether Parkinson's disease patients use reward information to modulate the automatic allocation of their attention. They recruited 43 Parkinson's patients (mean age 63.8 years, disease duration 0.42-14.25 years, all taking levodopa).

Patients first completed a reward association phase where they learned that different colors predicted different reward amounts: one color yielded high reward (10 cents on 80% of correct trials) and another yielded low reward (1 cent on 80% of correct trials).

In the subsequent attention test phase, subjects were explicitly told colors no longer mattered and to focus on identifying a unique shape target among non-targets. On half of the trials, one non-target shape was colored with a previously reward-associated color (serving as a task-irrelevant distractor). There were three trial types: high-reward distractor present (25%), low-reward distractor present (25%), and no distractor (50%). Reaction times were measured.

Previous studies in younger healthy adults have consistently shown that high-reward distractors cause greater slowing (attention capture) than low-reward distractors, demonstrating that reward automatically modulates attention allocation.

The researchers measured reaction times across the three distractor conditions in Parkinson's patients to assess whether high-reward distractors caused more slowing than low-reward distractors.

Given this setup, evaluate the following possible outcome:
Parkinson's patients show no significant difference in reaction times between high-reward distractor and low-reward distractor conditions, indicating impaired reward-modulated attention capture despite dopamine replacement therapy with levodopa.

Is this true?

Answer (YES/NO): YES